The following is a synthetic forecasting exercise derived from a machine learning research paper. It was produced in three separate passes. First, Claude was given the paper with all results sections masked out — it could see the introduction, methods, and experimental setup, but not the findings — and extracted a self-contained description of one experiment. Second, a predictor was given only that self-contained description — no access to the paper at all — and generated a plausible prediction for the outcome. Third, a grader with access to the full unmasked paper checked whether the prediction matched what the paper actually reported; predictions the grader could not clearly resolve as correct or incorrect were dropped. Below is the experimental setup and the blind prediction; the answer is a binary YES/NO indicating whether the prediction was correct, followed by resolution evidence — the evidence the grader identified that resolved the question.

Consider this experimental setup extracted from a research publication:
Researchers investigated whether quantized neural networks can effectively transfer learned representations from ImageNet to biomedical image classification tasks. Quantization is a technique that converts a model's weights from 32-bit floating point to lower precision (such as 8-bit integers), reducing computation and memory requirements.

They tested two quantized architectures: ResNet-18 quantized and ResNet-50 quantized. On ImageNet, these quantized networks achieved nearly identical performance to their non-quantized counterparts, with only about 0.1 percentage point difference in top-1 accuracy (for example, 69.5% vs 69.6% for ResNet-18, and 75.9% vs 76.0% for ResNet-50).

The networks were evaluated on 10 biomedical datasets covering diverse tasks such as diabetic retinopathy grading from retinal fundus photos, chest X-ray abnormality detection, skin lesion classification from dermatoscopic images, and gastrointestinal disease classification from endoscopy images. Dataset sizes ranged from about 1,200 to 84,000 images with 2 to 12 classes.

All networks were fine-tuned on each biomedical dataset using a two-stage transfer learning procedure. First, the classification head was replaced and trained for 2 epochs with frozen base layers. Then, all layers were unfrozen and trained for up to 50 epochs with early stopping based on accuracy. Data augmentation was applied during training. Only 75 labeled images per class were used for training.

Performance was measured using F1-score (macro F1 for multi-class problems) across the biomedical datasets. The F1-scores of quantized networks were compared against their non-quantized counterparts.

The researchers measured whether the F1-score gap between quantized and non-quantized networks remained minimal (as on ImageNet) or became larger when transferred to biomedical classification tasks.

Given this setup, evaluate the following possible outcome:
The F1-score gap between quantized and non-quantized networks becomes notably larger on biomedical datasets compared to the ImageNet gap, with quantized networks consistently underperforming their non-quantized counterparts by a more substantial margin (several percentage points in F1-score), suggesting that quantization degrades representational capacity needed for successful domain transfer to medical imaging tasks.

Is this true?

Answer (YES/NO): YES